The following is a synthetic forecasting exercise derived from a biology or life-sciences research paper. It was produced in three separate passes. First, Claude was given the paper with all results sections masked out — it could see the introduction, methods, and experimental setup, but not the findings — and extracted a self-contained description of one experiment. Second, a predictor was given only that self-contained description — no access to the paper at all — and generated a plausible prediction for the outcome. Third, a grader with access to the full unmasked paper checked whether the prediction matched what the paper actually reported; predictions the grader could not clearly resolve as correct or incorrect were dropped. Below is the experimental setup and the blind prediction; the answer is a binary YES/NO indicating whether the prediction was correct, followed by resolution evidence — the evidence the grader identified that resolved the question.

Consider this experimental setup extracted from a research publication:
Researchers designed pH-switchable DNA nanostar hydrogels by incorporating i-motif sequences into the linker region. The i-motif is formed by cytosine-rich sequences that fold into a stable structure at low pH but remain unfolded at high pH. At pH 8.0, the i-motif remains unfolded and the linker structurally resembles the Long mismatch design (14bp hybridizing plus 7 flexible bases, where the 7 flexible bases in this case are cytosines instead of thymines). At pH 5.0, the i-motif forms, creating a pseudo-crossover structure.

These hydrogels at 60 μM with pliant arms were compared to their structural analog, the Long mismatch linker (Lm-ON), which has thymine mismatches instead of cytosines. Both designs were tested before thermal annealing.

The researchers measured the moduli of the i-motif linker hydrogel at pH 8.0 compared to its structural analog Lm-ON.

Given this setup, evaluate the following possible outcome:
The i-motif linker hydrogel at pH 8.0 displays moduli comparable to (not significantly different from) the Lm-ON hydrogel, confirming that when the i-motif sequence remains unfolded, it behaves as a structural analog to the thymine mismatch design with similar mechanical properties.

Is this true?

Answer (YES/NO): NO